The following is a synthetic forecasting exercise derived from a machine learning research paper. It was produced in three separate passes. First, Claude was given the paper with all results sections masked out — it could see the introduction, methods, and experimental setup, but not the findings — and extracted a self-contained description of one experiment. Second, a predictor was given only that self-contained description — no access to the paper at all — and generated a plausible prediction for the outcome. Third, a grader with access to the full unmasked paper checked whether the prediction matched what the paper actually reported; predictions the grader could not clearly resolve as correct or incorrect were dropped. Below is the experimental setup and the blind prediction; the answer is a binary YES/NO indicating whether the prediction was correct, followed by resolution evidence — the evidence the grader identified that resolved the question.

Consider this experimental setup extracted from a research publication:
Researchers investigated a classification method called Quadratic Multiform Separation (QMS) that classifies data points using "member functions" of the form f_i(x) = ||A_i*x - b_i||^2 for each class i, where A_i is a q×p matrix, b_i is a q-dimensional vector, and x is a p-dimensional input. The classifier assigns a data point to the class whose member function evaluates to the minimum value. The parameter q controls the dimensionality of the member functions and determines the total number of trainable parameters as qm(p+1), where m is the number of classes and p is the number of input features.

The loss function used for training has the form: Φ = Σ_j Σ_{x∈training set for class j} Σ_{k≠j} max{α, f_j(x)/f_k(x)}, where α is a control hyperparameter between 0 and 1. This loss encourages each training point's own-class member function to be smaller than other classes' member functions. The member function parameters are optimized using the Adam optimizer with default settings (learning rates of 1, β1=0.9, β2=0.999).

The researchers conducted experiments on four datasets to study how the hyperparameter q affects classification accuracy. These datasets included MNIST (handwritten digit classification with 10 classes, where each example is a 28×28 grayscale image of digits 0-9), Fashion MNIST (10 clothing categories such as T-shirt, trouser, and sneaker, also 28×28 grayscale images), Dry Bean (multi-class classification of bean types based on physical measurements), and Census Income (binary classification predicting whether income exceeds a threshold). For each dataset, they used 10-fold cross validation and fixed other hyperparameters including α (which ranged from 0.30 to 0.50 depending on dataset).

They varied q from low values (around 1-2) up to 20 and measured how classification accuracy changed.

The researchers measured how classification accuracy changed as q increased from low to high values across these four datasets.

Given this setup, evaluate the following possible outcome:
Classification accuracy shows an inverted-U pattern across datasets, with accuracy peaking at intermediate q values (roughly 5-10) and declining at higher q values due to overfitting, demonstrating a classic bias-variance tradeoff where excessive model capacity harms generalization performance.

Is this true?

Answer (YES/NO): NO